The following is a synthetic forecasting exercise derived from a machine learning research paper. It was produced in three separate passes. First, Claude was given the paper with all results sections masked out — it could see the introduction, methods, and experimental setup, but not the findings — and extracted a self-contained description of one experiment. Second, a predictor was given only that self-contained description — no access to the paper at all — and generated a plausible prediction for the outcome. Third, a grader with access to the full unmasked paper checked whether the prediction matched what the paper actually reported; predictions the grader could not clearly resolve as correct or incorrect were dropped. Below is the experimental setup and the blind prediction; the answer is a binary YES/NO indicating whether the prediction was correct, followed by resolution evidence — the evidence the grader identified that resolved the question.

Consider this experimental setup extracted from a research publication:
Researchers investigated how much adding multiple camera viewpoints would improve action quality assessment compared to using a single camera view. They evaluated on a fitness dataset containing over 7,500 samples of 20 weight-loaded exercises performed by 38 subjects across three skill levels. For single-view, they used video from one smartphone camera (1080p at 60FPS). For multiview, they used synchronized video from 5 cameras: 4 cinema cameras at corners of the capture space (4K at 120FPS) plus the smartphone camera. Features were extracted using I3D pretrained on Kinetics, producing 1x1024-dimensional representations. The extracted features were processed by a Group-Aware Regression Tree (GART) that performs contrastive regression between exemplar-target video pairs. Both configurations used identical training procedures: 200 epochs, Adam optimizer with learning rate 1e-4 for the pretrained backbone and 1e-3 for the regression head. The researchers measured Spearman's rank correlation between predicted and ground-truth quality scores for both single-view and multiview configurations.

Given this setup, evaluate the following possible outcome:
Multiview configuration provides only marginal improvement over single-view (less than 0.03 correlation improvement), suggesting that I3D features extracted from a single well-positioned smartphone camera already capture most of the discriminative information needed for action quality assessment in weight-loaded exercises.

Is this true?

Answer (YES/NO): NO